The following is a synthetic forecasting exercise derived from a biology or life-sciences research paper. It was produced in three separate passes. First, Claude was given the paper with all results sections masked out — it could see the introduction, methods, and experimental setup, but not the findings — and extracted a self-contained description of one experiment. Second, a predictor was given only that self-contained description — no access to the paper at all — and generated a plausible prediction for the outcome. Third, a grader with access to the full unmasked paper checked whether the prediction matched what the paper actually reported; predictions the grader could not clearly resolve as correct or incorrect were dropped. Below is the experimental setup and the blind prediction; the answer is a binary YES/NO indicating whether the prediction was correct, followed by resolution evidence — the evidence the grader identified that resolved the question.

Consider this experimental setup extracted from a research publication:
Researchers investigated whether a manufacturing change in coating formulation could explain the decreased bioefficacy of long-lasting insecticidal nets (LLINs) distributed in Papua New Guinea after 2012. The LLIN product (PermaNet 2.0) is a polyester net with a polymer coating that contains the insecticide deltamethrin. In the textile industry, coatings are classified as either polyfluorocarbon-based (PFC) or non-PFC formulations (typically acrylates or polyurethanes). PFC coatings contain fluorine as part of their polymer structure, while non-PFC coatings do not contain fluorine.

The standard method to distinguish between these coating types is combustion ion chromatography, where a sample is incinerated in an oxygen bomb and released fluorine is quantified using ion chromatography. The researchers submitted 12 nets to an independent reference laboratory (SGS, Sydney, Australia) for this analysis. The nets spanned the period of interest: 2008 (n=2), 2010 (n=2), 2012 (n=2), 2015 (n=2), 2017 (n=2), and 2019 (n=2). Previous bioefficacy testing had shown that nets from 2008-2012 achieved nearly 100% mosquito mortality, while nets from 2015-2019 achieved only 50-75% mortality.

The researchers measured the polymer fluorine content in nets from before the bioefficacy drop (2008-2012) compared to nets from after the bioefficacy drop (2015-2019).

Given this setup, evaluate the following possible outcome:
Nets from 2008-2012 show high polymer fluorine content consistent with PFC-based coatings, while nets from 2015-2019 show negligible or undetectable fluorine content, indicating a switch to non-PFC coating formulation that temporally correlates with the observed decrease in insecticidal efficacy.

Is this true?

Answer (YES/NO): YES